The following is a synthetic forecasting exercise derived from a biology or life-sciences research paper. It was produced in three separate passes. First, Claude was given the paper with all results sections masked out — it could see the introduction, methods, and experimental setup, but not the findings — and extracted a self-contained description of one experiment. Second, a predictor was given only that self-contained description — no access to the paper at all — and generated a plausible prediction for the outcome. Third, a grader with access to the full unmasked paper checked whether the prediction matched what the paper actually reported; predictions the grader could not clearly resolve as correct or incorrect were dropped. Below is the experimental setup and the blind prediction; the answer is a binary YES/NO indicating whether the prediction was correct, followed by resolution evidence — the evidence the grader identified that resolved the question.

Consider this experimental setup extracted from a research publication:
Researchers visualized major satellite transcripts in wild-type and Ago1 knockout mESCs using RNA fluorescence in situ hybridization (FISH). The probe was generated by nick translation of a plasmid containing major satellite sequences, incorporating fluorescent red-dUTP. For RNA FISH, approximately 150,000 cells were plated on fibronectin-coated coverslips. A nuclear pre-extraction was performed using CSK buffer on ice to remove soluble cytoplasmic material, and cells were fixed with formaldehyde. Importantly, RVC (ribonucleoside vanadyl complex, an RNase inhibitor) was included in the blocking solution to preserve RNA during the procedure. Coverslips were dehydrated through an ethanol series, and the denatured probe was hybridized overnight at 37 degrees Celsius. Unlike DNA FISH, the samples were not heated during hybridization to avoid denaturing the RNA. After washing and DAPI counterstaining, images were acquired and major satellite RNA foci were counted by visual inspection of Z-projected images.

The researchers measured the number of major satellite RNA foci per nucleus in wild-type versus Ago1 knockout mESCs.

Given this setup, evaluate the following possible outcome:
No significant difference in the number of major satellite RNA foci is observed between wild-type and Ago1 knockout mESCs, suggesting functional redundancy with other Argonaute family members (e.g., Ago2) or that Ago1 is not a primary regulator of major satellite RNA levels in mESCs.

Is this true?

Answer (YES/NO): NO